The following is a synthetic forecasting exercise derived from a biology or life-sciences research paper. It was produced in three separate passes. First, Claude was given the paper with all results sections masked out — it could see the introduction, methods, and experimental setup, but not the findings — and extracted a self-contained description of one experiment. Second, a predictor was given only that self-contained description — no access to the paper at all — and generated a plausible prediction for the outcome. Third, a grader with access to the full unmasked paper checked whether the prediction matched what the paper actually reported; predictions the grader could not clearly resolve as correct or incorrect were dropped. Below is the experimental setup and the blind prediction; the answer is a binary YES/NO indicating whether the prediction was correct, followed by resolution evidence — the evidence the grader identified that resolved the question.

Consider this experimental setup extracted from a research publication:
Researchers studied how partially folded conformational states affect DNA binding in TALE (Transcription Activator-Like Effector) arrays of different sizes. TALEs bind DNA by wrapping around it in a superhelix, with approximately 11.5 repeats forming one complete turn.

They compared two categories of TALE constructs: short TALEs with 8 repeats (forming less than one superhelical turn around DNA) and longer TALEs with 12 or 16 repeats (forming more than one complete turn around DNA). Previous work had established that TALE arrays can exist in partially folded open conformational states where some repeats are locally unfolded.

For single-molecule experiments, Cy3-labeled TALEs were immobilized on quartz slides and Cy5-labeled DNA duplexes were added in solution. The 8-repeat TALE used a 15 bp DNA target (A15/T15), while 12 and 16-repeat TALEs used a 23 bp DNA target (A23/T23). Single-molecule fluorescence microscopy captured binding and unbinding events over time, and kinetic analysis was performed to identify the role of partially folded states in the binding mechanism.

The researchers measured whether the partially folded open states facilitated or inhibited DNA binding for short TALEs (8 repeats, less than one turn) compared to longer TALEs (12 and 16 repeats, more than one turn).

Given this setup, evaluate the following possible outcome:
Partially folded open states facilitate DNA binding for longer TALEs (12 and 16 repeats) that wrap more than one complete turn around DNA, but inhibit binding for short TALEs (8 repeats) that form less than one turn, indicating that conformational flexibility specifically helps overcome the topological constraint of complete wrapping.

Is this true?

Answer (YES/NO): YES